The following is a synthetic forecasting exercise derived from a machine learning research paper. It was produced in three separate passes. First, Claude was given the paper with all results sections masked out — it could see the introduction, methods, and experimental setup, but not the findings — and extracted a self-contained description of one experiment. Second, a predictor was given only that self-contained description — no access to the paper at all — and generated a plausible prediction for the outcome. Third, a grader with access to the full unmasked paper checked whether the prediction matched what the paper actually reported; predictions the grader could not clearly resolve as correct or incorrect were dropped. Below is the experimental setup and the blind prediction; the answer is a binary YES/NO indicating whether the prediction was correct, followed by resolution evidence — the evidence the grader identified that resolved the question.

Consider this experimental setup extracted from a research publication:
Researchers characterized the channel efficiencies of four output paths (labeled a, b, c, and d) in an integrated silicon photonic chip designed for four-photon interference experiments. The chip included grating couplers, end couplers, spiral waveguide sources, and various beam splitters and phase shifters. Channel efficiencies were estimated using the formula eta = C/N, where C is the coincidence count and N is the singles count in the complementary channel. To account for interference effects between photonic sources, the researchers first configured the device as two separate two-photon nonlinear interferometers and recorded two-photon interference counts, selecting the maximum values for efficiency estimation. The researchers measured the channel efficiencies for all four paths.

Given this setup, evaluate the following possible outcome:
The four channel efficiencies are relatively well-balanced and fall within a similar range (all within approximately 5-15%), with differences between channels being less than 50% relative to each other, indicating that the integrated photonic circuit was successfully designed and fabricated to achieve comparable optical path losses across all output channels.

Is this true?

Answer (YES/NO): NO